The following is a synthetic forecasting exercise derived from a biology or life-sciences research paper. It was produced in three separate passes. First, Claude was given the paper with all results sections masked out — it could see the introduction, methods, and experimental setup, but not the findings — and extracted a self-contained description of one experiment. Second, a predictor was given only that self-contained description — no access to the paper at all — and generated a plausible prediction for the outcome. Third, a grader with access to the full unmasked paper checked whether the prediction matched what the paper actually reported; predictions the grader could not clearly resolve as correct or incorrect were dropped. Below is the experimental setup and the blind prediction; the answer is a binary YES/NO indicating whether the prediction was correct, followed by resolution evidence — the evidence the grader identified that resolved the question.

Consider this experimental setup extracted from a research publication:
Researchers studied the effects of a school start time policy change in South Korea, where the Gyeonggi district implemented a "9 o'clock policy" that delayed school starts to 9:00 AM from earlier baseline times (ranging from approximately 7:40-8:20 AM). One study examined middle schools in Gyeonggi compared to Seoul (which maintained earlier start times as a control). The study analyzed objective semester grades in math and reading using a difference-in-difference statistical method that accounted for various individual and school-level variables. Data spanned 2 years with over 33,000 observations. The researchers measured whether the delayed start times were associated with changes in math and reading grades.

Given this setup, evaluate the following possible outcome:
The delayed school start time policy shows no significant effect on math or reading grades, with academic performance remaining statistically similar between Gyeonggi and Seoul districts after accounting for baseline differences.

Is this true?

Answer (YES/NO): NO